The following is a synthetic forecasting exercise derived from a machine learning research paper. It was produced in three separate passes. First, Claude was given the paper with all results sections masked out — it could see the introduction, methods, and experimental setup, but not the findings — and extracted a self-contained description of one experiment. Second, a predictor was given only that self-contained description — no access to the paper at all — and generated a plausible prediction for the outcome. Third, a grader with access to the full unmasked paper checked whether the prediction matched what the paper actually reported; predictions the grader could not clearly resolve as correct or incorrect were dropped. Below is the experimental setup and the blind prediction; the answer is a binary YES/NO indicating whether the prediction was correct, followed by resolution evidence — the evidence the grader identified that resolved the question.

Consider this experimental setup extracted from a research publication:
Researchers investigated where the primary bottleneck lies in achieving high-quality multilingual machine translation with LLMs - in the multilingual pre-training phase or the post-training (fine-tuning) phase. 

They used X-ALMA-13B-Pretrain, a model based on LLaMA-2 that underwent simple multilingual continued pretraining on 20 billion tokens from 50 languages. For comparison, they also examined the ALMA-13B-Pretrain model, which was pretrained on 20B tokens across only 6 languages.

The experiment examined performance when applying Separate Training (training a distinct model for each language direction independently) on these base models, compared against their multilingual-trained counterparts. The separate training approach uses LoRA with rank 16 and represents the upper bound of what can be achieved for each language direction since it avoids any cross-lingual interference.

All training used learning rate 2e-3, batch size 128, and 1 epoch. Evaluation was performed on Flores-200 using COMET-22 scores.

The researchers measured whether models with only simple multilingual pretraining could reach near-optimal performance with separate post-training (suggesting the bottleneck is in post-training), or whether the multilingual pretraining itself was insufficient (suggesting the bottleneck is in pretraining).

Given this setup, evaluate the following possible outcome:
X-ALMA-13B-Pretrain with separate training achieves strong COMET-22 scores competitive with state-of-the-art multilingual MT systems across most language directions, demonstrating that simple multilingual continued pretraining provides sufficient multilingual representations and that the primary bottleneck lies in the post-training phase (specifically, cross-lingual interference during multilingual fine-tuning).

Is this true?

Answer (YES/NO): YES